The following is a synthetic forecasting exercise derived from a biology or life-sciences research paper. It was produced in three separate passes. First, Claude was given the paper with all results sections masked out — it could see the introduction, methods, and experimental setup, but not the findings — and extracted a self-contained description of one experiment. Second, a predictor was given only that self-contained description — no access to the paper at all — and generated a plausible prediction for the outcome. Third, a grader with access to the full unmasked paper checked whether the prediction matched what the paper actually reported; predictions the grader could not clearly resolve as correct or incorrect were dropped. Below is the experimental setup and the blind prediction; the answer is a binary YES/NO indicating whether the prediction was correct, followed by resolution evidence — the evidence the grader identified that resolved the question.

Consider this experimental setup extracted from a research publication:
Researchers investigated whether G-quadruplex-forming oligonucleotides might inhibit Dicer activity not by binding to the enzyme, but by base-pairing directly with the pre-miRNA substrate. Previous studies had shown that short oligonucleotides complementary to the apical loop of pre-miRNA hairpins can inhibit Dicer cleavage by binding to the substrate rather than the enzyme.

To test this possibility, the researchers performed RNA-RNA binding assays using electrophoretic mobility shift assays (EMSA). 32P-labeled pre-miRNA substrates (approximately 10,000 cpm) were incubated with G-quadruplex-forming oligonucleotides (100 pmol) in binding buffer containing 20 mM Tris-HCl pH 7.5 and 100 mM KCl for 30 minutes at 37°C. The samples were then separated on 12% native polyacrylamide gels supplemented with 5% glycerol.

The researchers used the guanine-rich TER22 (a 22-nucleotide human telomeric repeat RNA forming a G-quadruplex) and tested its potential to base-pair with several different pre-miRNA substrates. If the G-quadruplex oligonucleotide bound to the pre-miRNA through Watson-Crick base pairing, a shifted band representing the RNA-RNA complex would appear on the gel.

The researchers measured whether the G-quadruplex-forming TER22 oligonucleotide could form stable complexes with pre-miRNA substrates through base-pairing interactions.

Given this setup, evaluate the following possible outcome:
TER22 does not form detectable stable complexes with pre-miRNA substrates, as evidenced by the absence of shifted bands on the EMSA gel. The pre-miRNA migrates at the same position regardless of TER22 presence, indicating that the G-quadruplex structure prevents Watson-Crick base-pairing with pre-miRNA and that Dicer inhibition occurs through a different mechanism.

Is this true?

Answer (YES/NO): YES